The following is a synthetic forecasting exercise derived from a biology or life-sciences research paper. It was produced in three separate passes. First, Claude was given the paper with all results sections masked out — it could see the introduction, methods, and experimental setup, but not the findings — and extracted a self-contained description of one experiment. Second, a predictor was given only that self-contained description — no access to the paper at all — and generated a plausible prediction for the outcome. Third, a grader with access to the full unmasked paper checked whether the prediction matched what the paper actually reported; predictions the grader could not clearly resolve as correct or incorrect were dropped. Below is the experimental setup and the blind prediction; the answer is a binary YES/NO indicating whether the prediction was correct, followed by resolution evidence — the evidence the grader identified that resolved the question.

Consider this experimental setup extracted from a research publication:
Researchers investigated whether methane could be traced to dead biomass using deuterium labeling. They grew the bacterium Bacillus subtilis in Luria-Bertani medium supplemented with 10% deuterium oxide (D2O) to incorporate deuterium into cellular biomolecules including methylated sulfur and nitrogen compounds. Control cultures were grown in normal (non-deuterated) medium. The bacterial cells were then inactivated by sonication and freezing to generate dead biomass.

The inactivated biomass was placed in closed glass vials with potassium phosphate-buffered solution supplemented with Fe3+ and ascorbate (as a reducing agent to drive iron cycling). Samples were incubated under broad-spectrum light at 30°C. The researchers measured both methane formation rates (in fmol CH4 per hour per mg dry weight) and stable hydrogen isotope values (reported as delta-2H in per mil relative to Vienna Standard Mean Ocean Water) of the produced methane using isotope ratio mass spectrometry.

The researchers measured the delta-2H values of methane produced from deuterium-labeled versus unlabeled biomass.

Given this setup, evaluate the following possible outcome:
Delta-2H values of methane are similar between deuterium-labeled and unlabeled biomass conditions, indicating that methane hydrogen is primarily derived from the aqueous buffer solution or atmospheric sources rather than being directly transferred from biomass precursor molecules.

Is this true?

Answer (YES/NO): NO